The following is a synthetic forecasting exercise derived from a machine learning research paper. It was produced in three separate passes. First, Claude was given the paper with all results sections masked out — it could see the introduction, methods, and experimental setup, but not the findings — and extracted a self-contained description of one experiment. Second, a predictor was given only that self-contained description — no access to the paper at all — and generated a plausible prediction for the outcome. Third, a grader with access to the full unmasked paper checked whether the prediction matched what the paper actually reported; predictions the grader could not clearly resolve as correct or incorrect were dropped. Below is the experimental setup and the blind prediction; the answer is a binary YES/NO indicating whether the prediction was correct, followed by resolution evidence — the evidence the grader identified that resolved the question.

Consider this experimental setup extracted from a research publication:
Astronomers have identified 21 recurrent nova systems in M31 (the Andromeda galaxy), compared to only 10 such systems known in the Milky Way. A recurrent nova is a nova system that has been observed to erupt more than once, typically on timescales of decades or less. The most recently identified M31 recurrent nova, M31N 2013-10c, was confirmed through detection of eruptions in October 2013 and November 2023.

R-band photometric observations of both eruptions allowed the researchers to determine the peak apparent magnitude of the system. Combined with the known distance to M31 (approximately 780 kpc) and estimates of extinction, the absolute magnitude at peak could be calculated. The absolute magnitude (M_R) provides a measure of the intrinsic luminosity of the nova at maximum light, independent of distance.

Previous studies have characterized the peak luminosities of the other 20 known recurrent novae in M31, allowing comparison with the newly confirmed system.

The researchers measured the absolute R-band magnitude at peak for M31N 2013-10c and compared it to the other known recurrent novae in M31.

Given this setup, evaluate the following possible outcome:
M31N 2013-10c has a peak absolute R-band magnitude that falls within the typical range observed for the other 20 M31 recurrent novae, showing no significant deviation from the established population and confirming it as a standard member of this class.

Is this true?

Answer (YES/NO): NO